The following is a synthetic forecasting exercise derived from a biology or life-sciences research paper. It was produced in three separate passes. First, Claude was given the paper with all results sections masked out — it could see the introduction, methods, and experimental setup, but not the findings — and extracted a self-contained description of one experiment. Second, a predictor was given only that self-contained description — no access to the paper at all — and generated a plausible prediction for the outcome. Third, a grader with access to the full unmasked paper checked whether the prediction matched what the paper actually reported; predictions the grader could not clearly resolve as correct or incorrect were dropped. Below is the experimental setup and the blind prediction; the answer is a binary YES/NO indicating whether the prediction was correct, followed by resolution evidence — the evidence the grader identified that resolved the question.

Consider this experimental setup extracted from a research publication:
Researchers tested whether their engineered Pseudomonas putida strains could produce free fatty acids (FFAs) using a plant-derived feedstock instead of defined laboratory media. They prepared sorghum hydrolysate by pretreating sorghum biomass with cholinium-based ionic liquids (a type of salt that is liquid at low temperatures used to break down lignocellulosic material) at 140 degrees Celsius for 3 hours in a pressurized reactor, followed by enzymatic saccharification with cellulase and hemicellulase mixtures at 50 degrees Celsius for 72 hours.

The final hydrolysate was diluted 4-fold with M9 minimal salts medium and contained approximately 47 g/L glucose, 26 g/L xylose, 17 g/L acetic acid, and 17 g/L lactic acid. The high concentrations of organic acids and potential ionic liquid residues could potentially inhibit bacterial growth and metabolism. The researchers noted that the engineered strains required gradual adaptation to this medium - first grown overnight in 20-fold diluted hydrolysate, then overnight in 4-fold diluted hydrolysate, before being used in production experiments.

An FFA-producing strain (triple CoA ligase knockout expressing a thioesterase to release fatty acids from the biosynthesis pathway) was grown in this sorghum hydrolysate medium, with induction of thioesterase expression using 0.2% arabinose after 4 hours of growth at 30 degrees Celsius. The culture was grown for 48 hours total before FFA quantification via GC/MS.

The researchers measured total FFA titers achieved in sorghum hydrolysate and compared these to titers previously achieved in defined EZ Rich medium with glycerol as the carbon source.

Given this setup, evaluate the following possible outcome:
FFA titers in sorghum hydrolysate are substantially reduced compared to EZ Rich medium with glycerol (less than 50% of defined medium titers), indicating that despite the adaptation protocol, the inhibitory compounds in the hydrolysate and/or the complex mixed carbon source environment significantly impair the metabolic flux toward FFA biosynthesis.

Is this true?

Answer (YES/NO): NO